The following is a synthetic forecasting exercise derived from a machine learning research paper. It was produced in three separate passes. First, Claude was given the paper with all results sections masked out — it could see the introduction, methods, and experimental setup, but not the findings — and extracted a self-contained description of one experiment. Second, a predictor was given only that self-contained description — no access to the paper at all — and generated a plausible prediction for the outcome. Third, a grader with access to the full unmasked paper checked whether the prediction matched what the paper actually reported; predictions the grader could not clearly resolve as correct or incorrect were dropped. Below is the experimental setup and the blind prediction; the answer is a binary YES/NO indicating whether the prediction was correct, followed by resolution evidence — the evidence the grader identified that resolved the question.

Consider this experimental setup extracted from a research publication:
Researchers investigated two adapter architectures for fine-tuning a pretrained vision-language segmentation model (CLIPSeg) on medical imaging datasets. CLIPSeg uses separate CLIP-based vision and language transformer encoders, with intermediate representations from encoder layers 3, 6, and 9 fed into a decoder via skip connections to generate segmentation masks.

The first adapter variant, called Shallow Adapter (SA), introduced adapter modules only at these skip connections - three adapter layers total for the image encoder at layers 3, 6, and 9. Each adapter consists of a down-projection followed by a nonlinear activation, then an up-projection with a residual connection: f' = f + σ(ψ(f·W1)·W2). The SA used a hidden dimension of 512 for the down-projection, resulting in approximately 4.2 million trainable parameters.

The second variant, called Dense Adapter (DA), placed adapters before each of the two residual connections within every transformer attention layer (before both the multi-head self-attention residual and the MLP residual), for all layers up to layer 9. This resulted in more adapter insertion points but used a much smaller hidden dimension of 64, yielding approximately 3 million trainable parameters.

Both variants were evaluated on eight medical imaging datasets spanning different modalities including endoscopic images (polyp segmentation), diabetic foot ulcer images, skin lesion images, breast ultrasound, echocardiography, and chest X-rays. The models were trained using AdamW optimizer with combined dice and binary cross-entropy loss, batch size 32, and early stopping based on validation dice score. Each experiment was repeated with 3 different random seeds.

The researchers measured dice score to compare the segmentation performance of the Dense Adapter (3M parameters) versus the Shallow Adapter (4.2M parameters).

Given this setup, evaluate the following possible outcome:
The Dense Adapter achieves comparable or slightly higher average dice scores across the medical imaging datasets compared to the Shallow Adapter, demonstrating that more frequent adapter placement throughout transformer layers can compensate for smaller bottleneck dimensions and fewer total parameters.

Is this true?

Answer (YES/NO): YES